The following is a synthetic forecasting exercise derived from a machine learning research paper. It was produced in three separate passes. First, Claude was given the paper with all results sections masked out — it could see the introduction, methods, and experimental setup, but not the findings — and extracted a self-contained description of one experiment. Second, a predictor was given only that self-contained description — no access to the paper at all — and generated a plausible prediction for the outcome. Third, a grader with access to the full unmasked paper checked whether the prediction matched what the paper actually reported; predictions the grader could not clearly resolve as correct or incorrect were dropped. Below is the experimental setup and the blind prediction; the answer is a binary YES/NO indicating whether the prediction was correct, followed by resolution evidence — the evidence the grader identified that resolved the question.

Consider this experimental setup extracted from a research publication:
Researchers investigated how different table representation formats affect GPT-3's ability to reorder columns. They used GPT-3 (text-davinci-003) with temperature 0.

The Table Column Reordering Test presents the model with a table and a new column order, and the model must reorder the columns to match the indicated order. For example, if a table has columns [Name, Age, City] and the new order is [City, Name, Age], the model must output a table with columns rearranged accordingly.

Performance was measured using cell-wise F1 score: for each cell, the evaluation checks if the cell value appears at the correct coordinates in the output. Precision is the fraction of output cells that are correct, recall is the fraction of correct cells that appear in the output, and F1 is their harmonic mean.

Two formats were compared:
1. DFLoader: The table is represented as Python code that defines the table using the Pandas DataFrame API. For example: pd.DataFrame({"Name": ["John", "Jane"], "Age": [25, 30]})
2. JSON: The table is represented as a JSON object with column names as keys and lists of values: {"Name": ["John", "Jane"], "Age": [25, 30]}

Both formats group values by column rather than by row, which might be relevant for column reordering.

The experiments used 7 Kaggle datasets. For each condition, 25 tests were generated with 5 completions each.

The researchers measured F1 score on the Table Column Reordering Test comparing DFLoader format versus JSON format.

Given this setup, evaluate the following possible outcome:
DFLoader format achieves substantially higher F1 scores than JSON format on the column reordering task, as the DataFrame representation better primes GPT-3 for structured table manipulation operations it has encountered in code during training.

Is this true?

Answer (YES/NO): NO